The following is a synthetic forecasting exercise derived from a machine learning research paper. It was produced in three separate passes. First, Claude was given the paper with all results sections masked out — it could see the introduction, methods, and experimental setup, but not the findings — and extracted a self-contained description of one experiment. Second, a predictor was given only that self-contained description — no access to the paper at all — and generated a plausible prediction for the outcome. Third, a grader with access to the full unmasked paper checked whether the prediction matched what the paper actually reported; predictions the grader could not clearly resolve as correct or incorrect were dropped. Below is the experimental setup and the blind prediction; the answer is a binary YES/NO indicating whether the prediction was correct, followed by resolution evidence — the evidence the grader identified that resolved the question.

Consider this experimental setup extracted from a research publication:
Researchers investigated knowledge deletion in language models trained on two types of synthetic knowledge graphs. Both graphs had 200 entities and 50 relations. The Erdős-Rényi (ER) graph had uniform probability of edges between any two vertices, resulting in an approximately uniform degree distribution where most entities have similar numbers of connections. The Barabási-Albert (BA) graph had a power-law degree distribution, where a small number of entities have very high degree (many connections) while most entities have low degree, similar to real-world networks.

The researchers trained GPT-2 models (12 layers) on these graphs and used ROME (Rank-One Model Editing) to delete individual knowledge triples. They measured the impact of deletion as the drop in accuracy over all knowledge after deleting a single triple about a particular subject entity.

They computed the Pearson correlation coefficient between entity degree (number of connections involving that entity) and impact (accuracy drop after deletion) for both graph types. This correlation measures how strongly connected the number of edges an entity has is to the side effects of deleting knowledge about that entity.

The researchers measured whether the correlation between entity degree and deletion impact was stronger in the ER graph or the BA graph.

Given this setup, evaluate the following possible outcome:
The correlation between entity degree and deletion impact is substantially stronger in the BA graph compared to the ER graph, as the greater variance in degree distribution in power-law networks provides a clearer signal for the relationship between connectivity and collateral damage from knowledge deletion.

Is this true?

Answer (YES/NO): YES